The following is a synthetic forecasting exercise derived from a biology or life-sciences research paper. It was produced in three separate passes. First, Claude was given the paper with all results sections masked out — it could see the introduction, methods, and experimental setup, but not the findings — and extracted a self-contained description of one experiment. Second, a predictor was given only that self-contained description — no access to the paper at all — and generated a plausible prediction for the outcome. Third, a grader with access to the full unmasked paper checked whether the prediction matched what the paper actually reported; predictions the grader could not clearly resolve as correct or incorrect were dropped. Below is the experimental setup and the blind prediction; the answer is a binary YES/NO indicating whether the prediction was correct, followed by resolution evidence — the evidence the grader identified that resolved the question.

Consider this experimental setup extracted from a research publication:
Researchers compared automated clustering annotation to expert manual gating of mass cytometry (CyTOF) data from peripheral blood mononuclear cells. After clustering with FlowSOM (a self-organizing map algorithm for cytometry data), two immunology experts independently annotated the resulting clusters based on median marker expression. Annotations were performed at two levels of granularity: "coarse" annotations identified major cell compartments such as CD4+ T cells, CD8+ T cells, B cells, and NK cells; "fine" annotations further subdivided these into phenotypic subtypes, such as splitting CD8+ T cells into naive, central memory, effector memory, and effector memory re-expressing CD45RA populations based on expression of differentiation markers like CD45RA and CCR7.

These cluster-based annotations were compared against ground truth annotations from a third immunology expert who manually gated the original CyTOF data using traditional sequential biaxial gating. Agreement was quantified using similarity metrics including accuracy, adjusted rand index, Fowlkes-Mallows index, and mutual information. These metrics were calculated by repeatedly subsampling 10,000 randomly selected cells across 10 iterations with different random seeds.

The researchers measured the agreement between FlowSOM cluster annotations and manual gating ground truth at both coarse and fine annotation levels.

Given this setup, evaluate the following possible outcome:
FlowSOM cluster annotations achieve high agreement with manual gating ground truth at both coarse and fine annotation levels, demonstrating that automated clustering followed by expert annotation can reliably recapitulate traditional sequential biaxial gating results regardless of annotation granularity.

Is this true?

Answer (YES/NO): NO